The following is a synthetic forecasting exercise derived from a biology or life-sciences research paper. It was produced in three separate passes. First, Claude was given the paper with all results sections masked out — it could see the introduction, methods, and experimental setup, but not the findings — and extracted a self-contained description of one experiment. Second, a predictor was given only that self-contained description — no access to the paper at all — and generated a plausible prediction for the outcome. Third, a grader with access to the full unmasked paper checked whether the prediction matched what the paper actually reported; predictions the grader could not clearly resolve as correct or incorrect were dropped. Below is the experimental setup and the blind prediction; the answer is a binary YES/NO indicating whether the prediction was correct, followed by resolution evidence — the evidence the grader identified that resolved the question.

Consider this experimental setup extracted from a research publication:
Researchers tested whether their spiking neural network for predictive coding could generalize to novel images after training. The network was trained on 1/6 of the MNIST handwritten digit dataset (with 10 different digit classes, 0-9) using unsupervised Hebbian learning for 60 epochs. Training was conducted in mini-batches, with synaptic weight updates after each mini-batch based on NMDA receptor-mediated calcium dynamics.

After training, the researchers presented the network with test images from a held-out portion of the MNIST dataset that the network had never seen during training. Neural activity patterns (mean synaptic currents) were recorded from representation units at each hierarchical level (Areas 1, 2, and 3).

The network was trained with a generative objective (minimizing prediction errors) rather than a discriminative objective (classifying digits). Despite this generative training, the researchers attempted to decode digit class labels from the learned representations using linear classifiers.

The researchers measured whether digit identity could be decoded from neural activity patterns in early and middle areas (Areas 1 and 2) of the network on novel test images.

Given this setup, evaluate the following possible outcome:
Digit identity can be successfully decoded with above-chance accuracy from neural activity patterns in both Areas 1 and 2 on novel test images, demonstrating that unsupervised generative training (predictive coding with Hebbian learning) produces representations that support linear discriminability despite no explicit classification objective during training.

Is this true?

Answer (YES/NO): YES